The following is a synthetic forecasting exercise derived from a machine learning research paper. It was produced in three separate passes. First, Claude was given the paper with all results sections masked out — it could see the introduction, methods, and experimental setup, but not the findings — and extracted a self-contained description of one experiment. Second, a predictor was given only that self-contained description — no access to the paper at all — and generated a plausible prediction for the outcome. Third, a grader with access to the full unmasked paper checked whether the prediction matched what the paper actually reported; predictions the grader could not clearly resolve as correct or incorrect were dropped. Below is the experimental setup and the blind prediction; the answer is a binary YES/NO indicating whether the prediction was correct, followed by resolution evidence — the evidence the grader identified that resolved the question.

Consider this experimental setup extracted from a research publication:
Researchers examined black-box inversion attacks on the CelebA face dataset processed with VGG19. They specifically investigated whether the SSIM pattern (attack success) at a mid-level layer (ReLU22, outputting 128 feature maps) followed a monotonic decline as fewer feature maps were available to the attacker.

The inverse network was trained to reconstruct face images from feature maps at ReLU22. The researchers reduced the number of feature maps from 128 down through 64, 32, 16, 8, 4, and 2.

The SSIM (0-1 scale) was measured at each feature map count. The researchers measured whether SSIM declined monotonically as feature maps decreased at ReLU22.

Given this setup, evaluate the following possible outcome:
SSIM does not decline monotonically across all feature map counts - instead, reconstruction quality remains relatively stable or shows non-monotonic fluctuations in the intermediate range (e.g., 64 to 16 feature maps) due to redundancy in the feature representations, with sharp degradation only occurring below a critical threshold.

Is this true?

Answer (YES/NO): YES